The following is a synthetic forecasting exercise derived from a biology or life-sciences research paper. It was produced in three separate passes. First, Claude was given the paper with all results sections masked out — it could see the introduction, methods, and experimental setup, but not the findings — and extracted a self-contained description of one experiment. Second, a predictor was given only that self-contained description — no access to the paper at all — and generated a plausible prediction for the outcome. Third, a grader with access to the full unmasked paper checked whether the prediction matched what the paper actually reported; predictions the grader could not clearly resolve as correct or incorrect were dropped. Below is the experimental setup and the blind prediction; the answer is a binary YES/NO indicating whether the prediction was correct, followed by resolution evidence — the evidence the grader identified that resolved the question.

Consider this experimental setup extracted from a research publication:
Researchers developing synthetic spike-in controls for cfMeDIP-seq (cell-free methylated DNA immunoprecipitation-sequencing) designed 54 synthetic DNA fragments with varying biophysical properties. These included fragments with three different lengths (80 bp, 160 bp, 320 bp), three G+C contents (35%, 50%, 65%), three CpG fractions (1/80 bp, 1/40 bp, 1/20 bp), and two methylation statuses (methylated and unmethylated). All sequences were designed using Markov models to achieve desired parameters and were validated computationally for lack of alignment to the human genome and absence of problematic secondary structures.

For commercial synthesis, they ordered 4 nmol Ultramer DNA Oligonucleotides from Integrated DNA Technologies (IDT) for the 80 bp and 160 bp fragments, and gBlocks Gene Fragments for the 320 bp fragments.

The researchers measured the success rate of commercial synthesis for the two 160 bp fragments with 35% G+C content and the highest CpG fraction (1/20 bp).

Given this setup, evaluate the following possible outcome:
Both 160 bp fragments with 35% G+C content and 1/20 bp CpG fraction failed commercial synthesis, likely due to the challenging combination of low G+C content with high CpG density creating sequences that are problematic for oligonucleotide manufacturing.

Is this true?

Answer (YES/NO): YES